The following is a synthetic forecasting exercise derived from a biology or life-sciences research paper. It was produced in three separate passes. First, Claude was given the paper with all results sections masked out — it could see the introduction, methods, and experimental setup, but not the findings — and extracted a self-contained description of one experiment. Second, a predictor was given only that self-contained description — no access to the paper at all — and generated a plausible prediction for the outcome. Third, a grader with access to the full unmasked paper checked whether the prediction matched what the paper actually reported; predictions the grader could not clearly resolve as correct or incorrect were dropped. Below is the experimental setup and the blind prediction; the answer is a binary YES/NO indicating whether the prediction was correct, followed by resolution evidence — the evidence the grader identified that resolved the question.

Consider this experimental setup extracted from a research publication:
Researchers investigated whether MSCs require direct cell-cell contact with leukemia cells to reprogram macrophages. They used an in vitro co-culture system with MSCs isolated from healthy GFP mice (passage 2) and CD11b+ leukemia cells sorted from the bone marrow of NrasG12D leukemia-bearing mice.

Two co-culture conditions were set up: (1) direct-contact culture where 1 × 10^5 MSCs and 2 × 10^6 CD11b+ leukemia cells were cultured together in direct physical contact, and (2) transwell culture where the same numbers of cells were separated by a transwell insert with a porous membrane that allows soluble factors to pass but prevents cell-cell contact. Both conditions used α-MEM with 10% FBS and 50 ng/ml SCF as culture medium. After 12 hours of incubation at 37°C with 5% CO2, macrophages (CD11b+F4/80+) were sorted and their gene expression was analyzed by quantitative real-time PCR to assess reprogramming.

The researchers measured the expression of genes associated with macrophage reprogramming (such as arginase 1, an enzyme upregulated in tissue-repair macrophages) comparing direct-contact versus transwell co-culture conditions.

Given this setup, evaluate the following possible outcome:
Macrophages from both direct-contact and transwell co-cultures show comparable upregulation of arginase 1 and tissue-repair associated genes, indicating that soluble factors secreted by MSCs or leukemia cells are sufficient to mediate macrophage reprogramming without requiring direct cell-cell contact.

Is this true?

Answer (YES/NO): NO